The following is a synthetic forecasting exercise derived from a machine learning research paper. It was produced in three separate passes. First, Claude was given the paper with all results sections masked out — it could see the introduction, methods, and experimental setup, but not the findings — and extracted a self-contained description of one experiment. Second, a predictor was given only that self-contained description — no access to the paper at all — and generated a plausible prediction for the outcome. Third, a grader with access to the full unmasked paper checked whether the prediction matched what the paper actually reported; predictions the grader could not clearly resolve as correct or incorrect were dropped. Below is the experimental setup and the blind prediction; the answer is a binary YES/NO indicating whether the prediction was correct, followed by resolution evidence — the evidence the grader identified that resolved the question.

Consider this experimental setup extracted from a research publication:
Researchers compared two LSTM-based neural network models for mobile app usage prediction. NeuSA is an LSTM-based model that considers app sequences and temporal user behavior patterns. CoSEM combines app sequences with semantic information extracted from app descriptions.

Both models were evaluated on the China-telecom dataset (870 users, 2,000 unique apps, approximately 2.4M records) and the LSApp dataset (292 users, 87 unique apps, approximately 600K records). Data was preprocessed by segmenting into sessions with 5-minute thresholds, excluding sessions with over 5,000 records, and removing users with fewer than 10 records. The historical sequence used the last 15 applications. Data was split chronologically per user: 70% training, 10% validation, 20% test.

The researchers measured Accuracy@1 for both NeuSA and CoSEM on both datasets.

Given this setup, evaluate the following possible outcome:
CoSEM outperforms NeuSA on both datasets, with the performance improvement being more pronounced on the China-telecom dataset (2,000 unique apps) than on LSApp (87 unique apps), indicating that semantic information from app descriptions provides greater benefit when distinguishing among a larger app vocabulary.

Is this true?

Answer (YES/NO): NO